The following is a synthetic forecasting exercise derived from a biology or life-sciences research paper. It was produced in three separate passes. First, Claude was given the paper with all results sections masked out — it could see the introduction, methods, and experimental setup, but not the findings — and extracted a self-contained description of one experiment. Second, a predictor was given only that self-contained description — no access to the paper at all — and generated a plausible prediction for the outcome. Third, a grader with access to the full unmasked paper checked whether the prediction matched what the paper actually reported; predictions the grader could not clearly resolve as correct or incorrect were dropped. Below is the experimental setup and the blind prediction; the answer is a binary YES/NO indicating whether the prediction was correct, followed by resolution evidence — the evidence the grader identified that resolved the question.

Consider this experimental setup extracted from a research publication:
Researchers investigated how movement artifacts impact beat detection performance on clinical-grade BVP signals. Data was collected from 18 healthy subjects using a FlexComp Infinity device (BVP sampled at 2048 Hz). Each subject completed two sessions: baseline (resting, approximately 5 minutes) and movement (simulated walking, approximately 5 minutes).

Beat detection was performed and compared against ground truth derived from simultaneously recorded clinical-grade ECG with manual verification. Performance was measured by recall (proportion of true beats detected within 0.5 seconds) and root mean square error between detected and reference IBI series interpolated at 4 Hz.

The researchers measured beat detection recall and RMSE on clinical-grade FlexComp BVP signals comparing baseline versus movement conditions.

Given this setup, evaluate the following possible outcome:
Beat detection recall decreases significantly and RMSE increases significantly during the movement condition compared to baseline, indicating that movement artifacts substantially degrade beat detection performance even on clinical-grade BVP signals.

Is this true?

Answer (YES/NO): YES